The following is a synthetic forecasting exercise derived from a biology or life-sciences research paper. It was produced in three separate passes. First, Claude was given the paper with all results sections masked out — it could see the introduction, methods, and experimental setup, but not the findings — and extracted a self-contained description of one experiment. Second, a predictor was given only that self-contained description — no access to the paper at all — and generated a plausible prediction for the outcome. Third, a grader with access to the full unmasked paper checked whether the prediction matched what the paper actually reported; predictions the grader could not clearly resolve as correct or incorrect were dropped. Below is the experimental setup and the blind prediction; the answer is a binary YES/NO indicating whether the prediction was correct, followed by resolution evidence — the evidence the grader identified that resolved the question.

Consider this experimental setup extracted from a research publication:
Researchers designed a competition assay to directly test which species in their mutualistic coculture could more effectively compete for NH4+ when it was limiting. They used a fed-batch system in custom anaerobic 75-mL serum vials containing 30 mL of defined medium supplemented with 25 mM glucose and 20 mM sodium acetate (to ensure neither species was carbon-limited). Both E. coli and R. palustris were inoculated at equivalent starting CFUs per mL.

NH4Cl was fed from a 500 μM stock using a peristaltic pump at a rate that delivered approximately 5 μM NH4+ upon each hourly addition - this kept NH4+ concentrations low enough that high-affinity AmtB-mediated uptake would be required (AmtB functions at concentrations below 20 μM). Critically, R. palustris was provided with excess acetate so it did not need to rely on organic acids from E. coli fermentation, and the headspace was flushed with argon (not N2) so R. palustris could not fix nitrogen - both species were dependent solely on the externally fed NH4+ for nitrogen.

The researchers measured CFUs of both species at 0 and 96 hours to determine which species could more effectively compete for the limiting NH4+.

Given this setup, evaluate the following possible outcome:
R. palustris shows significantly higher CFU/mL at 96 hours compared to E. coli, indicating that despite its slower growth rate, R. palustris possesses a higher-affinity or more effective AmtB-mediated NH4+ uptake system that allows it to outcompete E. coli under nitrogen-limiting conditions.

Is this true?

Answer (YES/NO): NO